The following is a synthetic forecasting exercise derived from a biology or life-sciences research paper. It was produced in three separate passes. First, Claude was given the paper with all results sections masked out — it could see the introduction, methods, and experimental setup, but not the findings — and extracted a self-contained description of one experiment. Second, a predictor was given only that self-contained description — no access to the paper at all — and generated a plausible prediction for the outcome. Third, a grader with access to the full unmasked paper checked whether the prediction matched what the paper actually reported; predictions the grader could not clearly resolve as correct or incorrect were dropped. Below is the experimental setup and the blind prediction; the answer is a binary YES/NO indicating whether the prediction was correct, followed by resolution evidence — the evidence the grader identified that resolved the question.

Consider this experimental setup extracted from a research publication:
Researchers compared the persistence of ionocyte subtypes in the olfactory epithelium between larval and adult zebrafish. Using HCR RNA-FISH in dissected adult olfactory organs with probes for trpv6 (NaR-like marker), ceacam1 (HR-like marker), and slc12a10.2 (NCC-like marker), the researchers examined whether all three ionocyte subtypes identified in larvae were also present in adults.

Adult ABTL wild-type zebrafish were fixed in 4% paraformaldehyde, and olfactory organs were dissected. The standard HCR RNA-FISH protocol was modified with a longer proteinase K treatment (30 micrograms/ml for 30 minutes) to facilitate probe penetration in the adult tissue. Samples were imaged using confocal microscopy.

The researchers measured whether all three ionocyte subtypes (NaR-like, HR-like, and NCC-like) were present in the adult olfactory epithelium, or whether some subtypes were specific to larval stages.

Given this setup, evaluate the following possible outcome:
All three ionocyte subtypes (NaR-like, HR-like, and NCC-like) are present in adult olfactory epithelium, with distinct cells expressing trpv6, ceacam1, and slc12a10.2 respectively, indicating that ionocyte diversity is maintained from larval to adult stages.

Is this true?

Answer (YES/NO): YES